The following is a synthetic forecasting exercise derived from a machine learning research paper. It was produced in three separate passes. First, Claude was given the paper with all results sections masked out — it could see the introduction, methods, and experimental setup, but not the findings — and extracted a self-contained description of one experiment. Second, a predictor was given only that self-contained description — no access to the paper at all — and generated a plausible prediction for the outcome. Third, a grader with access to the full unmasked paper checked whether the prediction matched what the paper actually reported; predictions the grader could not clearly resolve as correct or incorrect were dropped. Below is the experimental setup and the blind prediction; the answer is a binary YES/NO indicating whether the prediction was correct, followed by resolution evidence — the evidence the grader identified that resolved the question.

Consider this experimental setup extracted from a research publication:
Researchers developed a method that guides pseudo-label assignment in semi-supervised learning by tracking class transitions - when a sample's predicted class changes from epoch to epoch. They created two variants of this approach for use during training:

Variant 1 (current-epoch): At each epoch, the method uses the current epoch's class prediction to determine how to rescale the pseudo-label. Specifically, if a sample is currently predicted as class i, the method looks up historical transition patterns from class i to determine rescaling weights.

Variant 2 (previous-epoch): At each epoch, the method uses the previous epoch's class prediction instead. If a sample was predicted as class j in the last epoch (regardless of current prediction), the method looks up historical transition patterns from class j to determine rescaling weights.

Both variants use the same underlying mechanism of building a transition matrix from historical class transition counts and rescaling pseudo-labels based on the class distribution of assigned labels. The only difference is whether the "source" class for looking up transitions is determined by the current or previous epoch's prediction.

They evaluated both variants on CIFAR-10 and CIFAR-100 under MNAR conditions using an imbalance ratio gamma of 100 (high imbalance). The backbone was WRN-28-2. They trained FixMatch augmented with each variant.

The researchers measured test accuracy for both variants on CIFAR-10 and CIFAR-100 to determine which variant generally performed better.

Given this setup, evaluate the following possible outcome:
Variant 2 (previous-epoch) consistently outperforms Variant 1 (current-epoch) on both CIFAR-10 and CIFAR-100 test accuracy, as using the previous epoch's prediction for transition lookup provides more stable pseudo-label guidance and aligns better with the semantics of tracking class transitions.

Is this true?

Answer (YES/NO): NO